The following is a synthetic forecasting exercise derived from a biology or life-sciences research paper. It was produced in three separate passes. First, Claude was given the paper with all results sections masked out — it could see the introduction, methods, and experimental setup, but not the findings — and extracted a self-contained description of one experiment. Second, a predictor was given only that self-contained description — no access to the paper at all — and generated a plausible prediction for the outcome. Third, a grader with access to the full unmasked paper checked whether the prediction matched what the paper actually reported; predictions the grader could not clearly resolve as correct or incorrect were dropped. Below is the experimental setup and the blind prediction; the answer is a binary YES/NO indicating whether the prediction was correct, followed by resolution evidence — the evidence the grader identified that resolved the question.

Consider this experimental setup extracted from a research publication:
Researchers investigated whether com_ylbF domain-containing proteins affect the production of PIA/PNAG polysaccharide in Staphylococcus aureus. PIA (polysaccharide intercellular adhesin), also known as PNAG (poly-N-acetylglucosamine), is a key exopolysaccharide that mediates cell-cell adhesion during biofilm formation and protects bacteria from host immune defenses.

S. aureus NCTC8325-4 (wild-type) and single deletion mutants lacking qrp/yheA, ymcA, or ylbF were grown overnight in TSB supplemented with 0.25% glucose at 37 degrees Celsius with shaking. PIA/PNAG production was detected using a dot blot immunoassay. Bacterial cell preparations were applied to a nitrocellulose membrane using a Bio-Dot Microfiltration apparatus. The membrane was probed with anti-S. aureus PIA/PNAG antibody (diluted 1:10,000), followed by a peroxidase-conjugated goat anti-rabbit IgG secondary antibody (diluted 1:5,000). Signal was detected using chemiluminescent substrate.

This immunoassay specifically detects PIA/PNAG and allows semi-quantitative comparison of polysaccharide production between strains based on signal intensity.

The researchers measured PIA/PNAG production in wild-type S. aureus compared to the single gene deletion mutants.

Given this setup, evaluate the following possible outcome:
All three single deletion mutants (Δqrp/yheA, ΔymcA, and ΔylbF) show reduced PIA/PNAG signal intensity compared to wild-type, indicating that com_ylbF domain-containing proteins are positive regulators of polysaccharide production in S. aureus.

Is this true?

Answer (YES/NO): NO